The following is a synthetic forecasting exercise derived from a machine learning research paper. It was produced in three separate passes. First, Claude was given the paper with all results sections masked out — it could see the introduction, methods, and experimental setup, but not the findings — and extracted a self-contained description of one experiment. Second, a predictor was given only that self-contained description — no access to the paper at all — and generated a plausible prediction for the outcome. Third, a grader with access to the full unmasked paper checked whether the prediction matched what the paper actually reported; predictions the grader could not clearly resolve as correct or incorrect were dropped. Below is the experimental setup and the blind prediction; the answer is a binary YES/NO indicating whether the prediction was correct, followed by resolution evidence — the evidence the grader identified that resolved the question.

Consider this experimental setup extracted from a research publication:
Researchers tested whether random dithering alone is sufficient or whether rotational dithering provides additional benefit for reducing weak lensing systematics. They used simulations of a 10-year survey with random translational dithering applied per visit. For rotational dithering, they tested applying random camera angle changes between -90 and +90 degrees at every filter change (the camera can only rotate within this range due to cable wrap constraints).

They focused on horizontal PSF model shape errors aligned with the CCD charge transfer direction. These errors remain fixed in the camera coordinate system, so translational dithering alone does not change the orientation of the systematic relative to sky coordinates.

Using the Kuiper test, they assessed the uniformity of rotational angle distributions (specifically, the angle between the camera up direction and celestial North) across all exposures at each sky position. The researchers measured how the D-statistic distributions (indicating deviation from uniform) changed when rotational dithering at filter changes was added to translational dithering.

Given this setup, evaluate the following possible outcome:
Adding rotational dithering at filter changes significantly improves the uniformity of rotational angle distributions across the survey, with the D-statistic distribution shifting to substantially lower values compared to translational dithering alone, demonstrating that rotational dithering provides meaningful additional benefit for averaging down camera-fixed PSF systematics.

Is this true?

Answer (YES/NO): NO